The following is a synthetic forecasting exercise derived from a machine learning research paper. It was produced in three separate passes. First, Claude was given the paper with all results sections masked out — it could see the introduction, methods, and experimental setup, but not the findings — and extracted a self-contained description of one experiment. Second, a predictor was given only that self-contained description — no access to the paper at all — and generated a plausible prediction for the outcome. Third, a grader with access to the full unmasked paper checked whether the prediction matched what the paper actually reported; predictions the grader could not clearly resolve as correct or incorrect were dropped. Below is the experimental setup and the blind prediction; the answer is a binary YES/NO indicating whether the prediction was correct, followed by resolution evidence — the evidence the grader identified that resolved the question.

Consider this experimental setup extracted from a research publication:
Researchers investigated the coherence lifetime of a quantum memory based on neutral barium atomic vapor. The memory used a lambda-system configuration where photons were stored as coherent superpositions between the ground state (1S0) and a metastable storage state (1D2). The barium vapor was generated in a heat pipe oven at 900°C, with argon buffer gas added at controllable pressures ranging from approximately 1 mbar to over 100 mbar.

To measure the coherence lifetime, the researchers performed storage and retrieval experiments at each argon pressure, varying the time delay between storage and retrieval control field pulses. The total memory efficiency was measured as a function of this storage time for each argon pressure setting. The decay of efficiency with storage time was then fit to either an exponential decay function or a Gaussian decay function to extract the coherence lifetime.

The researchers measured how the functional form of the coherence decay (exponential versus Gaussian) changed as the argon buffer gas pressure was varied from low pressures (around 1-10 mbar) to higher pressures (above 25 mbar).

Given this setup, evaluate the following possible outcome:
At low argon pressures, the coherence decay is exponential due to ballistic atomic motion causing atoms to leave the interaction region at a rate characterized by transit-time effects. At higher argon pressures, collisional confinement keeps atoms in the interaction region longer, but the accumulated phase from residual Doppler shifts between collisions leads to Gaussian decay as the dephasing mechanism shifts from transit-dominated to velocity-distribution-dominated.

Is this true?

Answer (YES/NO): NO